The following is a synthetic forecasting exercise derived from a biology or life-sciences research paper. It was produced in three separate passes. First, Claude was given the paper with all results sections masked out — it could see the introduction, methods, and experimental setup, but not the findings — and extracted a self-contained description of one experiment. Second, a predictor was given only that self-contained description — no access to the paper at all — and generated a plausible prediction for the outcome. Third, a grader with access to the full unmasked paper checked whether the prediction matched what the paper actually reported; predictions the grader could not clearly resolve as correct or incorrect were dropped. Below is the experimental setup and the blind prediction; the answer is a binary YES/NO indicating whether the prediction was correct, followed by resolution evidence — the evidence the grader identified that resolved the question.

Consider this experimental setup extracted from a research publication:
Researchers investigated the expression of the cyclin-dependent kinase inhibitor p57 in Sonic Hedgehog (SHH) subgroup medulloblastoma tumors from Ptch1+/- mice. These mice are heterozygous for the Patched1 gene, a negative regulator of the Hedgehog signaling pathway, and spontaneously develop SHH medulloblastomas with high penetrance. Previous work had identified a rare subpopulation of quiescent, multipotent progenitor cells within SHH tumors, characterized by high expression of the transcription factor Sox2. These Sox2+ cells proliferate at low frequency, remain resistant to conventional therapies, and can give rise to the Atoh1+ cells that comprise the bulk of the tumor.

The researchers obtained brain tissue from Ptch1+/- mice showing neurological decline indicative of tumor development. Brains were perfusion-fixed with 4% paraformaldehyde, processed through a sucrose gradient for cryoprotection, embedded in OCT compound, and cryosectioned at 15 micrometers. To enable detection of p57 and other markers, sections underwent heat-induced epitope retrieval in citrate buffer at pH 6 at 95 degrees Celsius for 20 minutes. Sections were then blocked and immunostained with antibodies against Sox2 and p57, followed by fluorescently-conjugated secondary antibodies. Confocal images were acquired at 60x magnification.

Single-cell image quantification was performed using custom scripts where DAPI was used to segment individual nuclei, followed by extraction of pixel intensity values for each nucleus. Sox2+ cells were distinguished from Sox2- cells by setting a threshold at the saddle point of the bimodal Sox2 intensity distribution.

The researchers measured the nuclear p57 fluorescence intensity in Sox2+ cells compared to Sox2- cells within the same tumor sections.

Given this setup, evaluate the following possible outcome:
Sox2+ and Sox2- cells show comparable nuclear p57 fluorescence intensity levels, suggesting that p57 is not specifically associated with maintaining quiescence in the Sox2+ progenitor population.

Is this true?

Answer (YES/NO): NO